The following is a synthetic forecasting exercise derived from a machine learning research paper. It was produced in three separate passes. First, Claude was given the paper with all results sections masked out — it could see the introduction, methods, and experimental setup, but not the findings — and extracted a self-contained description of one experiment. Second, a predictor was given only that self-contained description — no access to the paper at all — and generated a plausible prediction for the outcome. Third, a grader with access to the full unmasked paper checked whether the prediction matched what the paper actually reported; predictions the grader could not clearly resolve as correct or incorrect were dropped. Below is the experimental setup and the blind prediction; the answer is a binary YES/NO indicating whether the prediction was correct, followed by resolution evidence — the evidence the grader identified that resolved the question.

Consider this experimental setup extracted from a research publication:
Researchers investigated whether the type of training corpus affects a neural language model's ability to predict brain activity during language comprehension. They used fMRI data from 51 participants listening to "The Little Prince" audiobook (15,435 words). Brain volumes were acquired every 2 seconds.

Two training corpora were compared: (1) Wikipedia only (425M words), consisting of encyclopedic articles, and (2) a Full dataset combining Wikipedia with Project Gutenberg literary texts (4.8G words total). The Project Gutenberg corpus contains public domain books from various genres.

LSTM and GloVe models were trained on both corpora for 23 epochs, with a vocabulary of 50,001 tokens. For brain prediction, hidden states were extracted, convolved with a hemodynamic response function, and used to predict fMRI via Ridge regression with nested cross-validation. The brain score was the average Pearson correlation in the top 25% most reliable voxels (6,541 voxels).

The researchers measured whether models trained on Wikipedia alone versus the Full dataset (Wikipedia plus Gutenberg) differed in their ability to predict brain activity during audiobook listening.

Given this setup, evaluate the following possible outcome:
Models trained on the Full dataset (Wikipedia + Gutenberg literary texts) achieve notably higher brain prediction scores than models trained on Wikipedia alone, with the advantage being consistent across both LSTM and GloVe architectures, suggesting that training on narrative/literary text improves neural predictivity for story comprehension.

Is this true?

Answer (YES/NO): NO